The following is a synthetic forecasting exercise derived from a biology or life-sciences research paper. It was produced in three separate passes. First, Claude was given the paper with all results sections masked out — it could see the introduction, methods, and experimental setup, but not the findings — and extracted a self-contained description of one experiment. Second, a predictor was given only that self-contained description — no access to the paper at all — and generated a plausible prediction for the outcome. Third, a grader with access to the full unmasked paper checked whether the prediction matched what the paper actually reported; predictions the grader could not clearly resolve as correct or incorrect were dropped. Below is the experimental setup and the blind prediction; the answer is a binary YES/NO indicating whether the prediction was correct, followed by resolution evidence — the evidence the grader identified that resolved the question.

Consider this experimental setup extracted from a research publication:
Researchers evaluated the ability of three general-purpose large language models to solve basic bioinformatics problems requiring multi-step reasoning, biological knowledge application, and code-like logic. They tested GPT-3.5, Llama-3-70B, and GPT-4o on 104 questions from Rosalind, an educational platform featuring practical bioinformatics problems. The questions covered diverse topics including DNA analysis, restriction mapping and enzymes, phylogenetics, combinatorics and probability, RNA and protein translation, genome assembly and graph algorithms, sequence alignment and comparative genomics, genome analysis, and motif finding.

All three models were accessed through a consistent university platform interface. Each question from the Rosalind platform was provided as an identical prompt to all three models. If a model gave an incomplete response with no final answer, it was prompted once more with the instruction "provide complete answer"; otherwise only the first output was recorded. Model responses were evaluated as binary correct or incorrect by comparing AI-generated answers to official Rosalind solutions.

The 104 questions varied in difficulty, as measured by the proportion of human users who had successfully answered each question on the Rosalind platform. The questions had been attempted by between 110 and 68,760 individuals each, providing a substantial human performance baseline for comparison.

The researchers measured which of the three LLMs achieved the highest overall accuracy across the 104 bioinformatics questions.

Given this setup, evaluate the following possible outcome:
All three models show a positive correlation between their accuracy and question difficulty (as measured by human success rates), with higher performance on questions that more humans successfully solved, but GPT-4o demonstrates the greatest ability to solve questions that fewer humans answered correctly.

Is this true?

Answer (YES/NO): NO